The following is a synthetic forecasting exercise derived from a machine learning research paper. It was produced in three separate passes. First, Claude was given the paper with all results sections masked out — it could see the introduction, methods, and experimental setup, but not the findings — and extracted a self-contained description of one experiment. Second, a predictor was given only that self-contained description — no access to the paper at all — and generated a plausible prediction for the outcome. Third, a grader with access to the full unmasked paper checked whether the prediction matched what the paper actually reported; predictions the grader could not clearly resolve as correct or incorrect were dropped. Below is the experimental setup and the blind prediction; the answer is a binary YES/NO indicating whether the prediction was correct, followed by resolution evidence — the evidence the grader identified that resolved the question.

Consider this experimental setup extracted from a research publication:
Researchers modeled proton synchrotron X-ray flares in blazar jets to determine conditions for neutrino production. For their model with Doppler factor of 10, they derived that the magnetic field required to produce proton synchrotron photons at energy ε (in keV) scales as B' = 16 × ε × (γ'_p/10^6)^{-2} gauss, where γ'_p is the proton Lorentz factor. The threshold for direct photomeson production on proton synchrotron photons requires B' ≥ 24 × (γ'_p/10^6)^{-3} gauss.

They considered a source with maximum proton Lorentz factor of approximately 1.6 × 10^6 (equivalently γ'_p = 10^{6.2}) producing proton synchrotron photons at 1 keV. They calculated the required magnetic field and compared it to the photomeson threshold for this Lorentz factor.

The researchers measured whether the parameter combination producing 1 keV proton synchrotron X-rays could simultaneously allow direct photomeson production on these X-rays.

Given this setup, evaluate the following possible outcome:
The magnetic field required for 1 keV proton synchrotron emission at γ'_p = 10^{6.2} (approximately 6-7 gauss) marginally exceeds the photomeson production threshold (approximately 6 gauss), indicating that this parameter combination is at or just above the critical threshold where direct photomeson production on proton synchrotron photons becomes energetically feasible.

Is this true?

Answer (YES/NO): YES